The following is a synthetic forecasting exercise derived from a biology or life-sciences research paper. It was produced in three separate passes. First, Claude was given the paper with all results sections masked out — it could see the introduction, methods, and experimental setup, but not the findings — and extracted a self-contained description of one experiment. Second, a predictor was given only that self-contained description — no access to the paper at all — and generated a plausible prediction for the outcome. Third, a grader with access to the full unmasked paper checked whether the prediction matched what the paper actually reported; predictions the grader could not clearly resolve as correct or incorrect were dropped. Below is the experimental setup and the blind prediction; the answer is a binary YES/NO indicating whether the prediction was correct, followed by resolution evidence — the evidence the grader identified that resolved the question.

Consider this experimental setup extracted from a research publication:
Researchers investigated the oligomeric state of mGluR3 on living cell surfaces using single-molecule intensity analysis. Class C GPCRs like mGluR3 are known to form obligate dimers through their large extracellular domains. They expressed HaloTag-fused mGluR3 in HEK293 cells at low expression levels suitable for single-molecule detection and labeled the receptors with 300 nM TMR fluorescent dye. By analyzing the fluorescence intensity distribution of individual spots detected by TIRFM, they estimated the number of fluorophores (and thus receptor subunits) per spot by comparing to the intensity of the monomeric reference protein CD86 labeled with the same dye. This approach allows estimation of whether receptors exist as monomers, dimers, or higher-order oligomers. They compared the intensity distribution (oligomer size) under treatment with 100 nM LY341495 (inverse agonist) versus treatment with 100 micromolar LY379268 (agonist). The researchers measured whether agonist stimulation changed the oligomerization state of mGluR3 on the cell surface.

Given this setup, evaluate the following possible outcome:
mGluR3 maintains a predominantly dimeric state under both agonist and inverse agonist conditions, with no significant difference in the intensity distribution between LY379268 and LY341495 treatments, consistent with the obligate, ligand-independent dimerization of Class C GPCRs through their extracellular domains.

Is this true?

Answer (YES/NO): YES